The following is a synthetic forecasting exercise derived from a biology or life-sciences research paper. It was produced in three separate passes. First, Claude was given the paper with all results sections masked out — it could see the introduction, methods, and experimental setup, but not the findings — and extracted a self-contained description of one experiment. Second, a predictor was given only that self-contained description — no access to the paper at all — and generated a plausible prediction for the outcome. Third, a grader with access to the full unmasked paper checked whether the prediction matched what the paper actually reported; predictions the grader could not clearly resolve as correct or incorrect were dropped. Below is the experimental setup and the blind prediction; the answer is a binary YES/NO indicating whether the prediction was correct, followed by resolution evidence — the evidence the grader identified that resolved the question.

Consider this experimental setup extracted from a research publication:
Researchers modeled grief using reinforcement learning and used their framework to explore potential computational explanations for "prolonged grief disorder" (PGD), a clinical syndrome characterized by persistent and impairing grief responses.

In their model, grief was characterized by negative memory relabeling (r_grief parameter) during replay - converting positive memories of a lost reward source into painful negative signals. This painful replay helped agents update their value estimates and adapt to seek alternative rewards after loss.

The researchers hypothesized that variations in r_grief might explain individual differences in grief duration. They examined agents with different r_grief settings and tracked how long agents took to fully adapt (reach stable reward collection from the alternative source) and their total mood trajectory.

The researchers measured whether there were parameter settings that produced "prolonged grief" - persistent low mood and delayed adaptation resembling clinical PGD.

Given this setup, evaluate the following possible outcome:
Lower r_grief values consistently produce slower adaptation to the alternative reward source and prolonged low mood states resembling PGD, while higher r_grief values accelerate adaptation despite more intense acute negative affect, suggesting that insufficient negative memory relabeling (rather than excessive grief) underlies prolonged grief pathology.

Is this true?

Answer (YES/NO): NO